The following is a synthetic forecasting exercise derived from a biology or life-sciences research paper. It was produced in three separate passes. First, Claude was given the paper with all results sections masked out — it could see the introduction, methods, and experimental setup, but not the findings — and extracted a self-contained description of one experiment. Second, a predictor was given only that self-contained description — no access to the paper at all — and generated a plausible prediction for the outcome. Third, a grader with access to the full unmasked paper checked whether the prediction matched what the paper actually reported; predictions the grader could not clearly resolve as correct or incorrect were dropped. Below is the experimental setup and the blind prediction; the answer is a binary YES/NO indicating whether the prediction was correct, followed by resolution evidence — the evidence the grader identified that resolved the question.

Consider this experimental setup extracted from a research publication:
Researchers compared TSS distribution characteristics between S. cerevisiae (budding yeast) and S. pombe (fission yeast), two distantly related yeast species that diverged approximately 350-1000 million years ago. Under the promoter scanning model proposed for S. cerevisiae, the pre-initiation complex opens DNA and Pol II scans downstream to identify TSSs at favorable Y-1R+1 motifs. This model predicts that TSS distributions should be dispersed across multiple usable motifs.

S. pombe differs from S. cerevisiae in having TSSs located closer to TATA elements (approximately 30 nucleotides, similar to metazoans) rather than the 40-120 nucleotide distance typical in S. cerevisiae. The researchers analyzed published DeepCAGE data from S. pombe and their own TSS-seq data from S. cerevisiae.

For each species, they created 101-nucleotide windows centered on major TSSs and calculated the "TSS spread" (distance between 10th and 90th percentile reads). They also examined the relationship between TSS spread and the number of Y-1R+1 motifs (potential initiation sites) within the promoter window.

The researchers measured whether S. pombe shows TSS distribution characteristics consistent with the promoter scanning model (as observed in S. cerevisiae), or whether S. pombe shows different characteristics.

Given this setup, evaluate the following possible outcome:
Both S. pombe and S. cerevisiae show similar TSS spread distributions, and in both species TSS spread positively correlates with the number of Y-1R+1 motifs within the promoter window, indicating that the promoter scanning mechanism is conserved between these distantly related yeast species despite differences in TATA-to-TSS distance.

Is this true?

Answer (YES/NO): NO